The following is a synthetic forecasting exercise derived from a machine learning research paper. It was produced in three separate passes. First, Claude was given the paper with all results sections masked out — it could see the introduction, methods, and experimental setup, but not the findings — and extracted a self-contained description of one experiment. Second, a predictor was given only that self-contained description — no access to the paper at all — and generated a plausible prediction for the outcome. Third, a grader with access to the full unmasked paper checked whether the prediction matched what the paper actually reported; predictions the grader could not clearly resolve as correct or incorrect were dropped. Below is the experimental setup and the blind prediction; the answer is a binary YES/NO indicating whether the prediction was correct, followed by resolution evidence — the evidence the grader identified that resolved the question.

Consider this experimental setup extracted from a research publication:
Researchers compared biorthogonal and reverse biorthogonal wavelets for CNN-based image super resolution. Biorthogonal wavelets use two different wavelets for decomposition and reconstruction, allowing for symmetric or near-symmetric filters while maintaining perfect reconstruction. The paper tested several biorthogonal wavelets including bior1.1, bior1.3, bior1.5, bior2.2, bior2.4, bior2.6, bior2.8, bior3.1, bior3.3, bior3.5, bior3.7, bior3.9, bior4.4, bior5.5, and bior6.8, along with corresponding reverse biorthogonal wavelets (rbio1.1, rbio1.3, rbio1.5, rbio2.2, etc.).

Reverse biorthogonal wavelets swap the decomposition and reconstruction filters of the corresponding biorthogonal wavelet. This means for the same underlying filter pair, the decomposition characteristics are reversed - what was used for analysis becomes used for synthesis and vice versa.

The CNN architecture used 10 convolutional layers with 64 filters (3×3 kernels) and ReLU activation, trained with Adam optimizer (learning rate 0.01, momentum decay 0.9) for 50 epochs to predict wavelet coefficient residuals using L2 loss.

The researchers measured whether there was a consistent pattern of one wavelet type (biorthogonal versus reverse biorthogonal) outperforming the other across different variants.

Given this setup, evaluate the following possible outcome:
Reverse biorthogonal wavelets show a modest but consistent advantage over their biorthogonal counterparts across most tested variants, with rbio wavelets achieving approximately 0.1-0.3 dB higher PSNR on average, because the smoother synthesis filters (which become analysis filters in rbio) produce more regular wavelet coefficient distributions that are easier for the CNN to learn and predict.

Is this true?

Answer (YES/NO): NO